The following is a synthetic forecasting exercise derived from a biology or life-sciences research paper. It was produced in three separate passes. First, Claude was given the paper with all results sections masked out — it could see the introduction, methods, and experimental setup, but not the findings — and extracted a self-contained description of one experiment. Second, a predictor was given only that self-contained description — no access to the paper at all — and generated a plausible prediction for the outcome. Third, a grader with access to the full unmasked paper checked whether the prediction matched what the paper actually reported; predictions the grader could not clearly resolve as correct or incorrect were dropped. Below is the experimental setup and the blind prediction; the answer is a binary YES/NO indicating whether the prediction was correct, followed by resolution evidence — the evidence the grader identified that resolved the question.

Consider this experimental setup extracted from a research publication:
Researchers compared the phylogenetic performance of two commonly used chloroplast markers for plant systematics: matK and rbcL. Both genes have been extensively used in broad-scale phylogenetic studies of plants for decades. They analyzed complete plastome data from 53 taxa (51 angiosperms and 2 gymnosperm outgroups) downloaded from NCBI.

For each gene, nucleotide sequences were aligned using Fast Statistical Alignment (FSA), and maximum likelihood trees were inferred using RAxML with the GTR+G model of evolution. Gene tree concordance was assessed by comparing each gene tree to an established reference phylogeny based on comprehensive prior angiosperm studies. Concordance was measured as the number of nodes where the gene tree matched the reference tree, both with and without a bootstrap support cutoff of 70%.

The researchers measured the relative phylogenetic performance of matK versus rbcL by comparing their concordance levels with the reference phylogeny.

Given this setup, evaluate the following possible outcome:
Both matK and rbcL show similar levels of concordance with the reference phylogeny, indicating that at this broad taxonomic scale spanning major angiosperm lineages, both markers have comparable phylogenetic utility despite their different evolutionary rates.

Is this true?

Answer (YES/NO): NO